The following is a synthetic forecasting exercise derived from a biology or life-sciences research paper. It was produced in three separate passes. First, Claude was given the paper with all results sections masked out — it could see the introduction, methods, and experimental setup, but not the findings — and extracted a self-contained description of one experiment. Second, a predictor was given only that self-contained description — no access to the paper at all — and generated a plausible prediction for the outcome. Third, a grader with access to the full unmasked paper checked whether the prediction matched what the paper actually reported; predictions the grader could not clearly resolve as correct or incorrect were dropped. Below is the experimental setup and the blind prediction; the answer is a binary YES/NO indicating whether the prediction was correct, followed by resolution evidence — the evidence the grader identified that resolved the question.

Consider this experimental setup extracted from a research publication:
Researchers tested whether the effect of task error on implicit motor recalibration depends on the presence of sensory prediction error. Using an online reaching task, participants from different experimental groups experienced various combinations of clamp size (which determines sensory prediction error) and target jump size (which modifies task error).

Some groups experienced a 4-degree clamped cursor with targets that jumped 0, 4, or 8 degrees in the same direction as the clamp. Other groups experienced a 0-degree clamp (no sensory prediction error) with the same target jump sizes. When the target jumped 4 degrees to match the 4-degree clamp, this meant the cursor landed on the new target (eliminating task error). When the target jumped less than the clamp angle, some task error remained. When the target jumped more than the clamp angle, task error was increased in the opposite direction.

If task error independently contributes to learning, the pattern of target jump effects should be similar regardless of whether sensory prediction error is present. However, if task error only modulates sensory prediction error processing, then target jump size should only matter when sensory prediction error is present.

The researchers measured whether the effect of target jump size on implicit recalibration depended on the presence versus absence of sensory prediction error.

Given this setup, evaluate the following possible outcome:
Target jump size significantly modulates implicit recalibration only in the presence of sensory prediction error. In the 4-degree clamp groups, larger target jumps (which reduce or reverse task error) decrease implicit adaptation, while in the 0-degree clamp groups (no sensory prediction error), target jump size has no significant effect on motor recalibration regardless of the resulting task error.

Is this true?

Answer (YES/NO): YES